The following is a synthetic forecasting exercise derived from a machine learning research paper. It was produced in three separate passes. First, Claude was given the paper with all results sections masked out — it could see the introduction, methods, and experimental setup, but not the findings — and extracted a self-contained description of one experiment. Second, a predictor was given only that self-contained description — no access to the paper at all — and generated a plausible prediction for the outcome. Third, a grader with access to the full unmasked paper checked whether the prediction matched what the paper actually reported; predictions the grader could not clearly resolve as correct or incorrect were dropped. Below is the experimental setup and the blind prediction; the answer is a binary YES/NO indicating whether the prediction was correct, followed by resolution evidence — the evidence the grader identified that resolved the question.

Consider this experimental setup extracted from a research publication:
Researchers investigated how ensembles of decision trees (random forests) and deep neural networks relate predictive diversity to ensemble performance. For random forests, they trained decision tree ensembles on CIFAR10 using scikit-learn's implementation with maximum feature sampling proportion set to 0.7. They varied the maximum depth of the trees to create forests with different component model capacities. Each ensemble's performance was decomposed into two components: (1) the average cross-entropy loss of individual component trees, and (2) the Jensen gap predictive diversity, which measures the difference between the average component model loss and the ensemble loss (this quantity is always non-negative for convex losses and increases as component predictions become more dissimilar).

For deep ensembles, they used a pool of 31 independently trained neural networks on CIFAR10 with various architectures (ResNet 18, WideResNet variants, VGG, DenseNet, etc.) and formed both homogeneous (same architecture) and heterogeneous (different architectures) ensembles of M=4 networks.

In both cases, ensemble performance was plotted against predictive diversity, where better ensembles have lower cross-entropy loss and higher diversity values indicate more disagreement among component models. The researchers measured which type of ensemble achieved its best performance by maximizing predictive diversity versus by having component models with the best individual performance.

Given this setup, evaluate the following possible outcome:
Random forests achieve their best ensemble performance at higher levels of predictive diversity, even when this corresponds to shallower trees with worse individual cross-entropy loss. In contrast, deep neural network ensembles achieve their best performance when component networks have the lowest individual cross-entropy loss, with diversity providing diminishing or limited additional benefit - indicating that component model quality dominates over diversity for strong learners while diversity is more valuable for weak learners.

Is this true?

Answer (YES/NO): NO